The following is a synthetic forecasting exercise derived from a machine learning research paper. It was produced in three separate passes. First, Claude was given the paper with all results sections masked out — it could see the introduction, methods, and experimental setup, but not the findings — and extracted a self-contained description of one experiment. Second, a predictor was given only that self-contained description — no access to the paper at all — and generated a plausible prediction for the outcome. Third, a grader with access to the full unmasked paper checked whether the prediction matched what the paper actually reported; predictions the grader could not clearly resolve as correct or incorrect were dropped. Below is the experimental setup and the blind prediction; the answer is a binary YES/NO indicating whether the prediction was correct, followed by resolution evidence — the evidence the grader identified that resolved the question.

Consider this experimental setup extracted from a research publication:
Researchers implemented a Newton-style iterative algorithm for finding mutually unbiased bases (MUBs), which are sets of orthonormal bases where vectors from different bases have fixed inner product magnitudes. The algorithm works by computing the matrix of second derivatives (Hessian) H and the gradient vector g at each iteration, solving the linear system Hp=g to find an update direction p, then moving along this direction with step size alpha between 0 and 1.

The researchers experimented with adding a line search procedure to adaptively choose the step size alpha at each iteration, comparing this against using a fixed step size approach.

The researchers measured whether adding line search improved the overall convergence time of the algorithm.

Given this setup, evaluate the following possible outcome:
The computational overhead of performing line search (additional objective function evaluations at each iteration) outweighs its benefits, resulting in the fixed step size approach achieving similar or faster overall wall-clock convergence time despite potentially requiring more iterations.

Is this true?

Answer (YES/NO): YES